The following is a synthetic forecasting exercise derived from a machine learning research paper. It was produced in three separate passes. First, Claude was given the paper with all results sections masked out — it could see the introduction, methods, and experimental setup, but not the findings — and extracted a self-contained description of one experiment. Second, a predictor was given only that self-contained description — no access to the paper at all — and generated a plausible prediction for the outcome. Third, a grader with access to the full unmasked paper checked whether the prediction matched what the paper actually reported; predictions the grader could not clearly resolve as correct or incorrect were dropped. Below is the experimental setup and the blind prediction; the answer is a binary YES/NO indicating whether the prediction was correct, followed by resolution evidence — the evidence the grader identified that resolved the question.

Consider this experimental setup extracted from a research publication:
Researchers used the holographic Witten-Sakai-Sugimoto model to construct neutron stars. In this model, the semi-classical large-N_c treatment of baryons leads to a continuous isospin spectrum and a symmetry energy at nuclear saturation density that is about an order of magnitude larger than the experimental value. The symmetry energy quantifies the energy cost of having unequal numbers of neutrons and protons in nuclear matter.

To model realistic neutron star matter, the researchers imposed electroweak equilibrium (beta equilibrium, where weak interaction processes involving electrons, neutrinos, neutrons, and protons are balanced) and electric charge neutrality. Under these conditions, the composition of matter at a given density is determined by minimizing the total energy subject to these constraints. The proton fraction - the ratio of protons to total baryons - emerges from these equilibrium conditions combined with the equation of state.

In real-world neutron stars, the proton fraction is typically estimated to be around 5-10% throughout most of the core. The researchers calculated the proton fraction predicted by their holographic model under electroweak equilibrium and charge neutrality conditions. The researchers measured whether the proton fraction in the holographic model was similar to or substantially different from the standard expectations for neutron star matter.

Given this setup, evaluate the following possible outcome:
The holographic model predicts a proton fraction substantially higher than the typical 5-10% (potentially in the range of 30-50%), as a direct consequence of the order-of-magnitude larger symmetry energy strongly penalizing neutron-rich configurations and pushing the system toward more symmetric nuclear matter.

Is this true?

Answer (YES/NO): YES